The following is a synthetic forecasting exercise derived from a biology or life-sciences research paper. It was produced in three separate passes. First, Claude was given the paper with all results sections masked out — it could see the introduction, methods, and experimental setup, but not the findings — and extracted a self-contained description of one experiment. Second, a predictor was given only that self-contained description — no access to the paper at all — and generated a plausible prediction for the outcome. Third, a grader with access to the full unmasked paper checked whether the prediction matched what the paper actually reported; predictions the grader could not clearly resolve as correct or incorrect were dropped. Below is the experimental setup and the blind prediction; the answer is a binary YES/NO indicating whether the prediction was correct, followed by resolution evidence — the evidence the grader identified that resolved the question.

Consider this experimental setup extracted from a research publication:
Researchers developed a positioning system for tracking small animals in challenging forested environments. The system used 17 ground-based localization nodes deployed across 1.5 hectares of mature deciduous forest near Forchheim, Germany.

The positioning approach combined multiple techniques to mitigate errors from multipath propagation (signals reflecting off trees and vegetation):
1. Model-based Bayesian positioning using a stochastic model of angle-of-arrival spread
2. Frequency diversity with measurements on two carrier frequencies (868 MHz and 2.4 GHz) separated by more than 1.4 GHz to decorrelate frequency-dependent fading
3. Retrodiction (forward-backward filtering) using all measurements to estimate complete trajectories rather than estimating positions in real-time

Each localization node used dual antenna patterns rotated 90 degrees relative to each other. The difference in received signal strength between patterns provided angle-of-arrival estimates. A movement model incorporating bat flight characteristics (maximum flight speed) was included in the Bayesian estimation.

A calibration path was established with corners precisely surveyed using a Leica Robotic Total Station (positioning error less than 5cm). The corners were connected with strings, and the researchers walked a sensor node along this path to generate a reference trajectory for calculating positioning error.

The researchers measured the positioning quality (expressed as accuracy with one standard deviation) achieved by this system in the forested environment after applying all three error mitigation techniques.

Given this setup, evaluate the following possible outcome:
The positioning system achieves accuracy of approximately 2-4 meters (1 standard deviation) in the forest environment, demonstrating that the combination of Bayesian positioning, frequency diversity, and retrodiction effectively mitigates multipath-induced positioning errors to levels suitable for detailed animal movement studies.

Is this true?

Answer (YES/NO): YES